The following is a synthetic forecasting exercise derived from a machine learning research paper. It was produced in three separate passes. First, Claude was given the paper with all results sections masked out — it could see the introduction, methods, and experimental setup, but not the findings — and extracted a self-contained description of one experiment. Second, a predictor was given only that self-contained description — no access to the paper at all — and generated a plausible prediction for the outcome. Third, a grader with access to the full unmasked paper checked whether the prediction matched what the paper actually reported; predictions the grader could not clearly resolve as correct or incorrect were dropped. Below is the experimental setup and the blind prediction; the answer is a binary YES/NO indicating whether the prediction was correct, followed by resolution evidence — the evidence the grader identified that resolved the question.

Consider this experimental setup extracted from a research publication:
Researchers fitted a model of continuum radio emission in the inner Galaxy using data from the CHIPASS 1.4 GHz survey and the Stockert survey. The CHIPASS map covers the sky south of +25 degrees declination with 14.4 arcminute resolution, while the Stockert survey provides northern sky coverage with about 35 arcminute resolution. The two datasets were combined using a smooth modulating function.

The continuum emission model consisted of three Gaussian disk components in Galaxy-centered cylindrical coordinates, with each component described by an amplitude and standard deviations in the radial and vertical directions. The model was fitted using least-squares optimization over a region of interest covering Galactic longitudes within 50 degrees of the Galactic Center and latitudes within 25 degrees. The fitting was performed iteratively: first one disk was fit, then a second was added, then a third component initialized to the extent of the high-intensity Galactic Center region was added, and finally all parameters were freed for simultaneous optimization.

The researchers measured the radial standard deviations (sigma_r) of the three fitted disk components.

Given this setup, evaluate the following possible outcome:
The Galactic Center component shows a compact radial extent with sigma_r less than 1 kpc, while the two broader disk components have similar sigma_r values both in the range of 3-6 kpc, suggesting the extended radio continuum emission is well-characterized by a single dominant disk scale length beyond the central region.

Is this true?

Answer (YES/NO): NO